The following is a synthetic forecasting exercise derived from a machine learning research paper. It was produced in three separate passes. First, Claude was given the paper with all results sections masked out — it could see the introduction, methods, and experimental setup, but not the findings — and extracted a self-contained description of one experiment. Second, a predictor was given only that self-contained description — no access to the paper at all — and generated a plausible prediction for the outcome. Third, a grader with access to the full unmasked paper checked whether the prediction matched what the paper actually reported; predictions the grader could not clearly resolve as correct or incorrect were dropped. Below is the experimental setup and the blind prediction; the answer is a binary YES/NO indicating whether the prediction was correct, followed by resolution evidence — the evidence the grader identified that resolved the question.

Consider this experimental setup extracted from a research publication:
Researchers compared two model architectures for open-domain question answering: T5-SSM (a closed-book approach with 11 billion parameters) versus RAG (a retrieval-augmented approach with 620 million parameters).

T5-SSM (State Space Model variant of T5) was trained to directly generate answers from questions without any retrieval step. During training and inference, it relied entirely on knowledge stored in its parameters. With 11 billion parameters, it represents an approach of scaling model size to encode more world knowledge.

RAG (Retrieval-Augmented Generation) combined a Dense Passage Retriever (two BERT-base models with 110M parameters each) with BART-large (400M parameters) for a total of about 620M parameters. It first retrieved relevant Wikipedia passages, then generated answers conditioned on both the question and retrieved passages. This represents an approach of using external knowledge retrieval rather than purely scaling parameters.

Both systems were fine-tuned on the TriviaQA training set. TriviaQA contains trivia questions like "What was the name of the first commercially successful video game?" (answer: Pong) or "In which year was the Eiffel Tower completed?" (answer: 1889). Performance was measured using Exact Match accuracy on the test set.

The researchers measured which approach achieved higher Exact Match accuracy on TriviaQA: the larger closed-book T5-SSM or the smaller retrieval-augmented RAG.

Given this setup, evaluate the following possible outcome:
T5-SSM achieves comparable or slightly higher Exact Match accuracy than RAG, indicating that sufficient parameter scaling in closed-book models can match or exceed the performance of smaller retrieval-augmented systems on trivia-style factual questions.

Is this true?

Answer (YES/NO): NO